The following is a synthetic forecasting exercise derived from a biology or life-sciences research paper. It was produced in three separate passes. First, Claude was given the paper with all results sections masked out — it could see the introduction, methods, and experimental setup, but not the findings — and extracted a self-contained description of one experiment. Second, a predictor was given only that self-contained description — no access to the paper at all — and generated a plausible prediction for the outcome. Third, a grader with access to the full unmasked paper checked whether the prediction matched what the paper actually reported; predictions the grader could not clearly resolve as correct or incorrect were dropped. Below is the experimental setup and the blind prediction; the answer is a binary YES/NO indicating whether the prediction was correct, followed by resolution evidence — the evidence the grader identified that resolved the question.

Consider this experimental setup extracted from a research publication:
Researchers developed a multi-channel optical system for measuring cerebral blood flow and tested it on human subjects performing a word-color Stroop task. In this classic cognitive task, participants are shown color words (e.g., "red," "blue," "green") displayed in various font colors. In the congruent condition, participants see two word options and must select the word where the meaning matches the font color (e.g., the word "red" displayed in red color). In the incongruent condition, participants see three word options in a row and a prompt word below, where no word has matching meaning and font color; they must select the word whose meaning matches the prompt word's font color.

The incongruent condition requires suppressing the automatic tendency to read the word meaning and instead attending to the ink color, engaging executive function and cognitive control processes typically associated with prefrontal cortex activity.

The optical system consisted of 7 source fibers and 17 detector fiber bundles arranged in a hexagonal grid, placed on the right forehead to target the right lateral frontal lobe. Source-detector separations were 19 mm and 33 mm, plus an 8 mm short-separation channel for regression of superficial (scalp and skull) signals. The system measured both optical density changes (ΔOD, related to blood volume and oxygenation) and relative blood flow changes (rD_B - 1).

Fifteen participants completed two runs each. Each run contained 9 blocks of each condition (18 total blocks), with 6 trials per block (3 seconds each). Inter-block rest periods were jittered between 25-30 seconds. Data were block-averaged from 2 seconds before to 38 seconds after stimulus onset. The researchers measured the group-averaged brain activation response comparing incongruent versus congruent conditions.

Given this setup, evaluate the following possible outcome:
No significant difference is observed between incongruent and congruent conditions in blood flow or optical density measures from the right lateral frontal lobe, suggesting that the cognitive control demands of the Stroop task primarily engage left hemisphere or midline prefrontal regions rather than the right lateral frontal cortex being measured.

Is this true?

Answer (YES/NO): NO